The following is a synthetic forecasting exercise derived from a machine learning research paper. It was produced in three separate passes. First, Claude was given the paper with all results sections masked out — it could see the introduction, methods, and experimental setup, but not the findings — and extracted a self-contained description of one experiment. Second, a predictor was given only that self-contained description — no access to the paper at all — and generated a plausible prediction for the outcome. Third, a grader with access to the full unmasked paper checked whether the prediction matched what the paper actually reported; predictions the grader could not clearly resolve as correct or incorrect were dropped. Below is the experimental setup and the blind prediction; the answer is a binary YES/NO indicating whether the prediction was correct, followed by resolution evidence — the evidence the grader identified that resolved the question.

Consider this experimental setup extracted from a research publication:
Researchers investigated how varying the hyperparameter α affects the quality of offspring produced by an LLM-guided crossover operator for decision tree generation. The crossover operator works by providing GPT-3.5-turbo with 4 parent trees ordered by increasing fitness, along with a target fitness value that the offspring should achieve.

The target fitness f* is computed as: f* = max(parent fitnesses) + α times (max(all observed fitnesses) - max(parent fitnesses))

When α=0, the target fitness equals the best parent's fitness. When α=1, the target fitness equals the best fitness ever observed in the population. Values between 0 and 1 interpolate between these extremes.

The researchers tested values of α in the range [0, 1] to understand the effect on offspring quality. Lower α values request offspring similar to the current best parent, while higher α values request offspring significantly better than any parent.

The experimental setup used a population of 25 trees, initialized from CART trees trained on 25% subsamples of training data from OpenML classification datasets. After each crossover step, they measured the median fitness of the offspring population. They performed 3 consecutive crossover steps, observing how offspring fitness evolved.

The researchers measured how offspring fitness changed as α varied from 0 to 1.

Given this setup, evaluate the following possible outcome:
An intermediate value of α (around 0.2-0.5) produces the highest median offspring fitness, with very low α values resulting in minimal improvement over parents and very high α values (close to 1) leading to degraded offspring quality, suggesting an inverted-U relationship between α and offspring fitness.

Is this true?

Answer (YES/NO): NO